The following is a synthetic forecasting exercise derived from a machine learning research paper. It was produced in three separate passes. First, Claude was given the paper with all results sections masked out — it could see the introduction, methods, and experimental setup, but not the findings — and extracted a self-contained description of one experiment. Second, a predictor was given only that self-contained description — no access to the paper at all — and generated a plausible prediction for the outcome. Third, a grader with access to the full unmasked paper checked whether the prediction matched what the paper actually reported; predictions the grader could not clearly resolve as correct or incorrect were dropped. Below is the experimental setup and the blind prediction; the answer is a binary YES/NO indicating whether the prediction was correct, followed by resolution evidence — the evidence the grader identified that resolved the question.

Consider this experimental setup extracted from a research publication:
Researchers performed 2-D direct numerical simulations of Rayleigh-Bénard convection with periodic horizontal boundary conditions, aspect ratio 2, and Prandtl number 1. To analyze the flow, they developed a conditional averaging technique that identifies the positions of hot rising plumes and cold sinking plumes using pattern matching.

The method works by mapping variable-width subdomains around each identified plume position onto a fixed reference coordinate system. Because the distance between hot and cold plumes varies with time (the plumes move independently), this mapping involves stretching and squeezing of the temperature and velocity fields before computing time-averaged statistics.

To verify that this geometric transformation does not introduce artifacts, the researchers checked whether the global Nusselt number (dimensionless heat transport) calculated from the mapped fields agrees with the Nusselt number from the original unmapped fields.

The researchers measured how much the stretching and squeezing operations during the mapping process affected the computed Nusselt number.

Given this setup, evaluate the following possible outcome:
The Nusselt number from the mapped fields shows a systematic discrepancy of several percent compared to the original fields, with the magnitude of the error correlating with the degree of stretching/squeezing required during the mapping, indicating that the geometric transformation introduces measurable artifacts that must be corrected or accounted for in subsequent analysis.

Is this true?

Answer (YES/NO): NO